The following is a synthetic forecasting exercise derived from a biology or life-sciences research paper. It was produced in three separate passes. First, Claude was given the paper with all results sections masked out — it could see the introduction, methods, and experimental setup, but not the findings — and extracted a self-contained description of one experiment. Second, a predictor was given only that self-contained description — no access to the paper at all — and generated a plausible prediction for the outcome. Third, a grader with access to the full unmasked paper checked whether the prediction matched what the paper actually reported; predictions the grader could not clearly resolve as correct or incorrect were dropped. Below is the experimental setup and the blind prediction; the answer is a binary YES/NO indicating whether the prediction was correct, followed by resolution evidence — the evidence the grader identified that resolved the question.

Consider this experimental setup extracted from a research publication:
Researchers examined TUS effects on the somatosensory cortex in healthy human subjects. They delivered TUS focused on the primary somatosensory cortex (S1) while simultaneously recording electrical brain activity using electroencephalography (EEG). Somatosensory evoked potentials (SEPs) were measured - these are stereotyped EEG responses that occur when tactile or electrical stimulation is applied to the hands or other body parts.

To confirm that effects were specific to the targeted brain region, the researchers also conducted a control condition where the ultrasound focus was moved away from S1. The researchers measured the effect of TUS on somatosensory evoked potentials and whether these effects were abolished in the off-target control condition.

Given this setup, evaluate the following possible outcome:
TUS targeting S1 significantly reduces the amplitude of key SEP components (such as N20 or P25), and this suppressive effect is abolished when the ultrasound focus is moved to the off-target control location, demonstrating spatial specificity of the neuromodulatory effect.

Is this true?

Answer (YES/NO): YES